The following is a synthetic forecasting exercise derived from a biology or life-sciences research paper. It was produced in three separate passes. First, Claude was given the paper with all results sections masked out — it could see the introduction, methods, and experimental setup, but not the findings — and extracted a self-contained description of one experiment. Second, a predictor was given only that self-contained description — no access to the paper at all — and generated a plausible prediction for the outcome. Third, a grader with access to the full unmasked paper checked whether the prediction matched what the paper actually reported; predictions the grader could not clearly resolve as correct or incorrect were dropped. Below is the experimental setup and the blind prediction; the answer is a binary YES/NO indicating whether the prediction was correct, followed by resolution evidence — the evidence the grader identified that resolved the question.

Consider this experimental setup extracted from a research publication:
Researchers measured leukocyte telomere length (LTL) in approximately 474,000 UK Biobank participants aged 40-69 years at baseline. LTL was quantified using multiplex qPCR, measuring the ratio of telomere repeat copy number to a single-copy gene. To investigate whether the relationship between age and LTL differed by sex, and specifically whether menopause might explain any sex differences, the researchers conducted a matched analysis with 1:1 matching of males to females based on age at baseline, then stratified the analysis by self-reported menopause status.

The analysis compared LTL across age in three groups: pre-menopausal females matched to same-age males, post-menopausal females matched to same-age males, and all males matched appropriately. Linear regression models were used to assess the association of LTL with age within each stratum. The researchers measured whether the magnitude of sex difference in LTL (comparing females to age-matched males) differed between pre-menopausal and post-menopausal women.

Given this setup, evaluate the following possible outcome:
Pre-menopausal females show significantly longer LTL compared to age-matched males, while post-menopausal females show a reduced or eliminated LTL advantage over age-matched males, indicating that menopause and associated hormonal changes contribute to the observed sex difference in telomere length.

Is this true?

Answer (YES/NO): NO